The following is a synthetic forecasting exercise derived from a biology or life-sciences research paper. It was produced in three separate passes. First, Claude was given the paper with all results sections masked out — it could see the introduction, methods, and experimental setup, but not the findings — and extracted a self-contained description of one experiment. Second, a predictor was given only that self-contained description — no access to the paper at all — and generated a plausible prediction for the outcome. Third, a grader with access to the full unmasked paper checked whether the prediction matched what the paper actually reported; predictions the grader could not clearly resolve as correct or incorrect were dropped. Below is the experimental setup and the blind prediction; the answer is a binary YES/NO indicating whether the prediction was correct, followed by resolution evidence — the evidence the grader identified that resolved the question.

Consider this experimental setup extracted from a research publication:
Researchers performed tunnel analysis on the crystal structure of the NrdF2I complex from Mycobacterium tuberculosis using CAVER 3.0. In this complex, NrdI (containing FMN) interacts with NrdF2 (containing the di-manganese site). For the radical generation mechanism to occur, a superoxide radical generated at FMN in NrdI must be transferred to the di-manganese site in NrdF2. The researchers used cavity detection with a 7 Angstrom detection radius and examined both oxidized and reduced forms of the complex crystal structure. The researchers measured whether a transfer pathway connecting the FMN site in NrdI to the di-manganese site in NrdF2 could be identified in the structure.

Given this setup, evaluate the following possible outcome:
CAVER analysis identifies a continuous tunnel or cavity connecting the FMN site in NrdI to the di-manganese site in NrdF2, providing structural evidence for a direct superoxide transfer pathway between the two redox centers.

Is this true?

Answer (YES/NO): YES